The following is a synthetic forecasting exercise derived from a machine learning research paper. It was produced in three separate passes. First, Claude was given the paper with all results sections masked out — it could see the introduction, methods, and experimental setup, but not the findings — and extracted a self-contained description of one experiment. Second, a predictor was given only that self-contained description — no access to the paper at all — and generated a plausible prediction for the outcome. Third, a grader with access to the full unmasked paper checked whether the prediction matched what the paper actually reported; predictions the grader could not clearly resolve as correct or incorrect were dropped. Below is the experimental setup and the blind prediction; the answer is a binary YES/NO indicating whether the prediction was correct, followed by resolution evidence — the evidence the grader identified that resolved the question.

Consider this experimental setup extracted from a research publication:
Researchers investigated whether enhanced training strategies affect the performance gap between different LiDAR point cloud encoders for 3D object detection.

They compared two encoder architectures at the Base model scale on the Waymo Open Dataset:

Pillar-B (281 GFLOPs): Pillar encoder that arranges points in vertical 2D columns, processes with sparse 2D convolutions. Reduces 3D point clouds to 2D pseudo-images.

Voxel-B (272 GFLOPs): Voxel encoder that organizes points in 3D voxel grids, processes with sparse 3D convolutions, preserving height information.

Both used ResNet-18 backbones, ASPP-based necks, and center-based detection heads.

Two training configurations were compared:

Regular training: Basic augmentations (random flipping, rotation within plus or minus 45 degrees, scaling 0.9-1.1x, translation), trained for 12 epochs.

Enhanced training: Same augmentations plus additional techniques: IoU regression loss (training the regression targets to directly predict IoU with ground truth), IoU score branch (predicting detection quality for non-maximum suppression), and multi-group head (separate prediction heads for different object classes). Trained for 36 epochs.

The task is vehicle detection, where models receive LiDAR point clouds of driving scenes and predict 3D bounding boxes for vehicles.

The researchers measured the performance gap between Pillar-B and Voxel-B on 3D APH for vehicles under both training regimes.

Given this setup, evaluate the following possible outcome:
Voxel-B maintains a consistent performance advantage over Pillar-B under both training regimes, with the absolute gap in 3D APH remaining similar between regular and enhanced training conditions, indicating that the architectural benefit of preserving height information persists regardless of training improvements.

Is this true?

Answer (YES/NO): NO